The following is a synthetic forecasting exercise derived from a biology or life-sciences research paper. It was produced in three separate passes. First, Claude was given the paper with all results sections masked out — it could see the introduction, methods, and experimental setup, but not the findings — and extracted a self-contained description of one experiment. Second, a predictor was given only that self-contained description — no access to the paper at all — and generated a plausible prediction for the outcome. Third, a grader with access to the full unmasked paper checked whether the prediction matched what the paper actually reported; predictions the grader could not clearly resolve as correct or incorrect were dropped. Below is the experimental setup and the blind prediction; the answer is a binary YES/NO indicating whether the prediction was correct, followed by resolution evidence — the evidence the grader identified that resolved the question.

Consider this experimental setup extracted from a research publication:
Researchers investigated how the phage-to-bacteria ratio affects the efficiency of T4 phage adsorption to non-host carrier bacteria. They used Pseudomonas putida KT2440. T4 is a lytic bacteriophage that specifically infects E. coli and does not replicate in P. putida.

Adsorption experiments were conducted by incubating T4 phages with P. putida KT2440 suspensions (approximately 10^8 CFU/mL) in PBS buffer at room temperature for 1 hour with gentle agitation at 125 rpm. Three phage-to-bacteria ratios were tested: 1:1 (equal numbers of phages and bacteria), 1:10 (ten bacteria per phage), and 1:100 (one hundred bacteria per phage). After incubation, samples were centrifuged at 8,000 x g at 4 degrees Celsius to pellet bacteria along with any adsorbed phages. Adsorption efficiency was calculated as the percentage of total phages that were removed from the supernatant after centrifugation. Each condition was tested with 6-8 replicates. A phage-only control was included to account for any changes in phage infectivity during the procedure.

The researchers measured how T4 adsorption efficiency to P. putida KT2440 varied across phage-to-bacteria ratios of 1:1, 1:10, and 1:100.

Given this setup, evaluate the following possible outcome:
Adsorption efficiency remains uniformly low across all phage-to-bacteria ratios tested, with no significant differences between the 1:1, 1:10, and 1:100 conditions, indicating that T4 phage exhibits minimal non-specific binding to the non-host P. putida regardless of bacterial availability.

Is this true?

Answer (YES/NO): NO